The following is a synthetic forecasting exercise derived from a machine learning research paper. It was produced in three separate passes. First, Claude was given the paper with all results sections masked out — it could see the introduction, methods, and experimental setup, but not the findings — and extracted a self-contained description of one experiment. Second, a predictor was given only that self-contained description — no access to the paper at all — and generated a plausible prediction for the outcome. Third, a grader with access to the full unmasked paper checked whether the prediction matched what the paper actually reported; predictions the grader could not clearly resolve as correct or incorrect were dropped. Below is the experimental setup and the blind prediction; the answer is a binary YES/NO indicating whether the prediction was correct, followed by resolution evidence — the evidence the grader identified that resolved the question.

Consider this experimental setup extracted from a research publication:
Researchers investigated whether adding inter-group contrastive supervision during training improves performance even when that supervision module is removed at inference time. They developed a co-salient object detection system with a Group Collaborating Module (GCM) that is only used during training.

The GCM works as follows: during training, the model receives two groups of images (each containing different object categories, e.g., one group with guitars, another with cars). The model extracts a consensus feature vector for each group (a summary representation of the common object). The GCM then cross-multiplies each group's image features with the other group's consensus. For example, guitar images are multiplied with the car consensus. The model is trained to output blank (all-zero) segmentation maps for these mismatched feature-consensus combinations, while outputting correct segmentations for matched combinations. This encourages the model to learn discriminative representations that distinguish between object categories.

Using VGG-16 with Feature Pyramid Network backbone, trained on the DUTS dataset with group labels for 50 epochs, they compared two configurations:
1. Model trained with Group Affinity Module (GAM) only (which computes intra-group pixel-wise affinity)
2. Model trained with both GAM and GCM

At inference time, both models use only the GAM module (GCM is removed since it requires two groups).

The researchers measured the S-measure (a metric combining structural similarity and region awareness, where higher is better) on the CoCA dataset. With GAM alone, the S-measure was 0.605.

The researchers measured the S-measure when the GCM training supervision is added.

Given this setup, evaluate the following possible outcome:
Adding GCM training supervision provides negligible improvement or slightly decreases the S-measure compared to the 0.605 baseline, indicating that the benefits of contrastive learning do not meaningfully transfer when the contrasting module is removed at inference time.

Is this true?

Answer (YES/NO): NO